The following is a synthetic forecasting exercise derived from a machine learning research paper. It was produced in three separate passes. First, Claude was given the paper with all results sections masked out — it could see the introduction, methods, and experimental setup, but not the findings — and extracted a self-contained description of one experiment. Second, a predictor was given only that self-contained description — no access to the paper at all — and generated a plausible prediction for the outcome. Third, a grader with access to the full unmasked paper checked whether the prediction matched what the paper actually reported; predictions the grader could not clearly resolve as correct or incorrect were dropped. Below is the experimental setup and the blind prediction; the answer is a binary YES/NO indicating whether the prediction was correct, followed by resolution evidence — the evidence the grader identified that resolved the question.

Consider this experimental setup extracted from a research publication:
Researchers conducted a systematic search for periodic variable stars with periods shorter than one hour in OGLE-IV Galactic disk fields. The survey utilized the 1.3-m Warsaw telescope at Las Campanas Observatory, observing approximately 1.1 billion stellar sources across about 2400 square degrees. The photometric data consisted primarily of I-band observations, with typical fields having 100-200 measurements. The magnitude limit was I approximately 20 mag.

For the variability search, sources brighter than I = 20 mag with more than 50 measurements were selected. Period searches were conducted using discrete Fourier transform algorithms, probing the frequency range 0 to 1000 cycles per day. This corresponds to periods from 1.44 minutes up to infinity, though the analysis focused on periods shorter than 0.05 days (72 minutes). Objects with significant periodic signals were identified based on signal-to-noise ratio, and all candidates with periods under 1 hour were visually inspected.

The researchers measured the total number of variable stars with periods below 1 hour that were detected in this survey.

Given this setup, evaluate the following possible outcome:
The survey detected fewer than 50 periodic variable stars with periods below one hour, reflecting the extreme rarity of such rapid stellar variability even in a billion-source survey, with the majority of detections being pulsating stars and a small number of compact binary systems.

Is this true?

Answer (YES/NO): NO